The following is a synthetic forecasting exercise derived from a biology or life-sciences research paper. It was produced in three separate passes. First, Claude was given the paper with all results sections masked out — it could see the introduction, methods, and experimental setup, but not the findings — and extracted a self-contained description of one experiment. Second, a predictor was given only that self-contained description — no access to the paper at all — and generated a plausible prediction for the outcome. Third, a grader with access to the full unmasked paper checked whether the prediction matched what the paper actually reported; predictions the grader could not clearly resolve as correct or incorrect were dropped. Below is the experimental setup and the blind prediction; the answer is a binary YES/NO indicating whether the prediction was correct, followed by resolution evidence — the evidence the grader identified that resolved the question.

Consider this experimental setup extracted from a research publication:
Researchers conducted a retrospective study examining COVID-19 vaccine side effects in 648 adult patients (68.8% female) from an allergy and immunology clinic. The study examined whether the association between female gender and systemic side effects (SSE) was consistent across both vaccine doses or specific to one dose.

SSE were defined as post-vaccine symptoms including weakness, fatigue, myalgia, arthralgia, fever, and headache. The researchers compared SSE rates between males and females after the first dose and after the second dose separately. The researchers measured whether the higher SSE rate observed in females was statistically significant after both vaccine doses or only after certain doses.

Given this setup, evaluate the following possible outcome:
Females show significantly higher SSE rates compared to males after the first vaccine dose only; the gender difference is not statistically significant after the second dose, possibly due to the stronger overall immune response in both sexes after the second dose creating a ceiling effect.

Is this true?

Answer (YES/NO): NO